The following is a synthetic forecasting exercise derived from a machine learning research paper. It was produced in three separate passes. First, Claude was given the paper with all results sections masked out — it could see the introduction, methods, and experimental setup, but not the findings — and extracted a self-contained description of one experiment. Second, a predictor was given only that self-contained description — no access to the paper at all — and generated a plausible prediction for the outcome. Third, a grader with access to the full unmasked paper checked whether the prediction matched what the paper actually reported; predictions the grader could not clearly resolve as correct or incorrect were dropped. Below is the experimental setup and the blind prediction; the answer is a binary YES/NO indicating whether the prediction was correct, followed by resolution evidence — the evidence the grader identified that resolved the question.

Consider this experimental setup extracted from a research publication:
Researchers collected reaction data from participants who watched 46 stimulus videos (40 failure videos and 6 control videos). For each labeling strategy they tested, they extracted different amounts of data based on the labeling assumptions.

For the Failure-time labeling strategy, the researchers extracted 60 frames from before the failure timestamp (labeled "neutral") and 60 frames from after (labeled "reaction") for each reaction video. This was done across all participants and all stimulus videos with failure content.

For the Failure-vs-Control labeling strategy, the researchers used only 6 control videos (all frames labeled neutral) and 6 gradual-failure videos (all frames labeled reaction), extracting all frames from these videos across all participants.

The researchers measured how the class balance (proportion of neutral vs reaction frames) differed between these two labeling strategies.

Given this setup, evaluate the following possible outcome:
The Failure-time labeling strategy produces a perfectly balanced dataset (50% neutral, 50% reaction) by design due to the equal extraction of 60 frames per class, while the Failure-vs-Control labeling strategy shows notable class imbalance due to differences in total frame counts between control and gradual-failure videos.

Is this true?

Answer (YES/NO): NO